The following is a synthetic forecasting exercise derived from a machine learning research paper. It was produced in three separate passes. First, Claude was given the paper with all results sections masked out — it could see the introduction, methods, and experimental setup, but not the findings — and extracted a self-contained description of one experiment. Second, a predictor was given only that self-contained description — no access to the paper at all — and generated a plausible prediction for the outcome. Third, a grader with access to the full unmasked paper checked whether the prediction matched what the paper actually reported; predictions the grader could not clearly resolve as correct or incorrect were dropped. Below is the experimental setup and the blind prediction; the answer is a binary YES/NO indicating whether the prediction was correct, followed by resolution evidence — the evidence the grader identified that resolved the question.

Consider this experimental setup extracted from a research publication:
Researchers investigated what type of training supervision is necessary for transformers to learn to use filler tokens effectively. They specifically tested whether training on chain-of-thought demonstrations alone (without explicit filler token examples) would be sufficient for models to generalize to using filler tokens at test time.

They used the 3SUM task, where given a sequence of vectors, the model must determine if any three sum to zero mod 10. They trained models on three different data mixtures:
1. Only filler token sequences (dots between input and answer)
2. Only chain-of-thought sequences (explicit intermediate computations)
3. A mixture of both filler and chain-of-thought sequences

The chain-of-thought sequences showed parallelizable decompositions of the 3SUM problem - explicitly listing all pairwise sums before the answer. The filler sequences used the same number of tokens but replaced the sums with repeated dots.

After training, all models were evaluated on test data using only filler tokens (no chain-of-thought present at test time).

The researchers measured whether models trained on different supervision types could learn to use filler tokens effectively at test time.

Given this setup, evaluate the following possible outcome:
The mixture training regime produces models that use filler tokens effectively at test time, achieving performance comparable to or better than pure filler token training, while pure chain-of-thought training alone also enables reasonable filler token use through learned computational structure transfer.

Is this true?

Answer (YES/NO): NO